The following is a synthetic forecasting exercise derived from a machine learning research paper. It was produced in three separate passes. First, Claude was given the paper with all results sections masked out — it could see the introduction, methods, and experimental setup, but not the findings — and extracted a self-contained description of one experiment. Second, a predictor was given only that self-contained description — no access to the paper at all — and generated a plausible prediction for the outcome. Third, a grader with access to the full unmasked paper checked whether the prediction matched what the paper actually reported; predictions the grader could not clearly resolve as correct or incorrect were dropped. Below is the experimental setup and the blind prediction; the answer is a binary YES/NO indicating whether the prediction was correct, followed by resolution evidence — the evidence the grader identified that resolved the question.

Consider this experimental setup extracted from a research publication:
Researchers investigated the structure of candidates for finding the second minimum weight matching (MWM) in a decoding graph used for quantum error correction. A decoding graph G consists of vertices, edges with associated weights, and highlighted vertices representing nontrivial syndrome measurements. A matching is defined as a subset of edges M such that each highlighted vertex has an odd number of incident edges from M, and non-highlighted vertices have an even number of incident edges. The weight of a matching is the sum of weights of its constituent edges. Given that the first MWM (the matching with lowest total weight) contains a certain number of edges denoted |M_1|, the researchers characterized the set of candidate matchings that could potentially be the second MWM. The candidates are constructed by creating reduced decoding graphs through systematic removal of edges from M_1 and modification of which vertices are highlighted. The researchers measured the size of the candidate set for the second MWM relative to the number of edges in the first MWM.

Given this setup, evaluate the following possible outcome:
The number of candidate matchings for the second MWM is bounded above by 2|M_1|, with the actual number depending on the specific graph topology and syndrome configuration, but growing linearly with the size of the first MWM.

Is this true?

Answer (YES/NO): NO